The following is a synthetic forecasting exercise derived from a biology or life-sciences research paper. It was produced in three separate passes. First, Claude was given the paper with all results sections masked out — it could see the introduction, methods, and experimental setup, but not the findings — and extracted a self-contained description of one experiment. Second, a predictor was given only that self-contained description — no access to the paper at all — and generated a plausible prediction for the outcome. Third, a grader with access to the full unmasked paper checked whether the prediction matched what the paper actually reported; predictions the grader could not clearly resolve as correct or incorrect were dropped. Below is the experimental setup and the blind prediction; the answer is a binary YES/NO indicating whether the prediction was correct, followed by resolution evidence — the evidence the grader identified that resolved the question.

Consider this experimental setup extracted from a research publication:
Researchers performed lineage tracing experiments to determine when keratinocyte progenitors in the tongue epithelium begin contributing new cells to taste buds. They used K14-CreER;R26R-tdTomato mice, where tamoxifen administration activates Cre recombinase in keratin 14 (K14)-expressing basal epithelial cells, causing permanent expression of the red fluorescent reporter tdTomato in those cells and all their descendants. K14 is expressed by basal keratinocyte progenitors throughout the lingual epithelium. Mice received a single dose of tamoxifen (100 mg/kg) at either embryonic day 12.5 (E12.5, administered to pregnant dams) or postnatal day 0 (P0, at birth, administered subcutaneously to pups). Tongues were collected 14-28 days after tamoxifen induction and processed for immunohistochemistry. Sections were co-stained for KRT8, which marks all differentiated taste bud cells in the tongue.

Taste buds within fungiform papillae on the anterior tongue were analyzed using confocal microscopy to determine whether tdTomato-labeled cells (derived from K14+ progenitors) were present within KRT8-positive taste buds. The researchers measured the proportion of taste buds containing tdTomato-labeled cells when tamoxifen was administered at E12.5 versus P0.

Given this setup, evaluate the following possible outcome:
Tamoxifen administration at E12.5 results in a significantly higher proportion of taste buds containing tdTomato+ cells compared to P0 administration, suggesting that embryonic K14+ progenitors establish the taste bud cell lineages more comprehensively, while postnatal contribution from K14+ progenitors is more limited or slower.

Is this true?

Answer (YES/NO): NO